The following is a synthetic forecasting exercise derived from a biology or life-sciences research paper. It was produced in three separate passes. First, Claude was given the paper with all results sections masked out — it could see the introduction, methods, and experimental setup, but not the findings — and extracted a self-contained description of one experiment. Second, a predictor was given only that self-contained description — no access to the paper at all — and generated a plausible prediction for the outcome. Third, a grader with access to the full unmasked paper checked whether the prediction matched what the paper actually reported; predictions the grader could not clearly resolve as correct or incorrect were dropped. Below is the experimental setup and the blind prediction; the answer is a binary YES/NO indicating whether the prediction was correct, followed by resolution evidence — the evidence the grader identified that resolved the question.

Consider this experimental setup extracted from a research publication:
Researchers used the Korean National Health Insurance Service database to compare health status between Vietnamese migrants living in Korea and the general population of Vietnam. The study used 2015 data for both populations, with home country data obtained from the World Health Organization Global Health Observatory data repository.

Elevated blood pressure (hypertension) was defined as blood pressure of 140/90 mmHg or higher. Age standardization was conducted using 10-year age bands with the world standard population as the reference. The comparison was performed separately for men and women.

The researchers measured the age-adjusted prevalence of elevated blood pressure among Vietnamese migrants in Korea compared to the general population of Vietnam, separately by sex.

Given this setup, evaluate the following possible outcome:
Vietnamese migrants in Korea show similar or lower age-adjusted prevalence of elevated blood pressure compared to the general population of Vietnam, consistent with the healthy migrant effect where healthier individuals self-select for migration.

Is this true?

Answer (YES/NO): YES